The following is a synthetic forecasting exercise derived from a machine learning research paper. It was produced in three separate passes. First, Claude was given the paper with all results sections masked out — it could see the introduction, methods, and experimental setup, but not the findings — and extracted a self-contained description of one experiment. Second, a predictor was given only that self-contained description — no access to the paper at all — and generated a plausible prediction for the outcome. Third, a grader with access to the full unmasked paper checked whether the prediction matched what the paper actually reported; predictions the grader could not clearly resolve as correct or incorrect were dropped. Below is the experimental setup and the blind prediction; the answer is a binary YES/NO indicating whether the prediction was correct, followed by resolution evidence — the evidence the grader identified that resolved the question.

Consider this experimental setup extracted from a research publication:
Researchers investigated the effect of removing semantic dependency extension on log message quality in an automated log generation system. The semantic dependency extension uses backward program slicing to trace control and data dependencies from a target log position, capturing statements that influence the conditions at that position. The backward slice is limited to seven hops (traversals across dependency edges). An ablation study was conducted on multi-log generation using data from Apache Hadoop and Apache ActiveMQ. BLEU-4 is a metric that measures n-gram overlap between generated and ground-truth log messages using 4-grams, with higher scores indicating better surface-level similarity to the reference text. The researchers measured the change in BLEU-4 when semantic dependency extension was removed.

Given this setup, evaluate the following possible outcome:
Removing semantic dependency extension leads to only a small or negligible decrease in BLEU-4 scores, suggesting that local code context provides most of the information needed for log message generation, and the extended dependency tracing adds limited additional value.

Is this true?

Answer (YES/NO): NO